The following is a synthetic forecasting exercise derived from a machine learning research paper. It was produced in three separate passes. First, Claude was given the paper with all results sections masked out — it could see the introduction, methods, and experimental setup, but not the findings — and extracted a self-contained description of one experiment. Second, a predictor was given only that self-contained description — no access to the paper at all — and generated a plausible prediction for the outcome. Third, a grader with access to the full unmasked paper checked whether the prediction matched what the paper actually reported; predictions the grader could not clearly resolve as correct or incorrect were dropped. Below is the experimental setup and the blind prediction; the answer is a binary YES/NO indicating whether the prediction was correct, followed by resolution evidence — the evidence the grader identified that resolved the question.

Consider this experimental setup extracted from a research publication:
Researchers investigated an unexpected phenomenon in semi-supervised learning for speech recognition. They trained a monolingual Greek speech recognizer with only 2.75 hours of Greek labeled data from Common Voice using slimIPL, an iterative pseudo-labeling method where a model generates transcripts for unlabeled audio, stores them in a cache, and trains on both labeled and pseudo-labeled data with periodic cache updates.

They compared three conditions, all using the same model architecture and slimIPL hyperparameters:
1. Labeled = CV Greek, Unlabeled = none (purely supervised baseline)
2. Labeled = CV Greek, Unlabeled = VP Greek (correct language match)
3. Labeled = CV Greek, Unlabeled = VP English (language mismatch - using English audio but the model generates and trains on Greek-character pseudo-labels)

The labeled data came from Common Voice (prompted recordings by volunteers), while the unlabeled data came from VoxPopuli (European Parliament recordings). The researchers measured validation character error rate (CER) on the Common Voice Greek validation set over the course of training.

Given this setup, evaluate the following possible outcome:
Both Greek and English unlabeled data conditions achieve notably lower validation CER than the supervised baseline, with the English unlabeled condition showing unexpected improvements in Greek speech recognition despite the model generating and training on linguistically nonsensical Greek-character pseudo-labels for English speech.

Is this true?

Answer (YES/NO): YES